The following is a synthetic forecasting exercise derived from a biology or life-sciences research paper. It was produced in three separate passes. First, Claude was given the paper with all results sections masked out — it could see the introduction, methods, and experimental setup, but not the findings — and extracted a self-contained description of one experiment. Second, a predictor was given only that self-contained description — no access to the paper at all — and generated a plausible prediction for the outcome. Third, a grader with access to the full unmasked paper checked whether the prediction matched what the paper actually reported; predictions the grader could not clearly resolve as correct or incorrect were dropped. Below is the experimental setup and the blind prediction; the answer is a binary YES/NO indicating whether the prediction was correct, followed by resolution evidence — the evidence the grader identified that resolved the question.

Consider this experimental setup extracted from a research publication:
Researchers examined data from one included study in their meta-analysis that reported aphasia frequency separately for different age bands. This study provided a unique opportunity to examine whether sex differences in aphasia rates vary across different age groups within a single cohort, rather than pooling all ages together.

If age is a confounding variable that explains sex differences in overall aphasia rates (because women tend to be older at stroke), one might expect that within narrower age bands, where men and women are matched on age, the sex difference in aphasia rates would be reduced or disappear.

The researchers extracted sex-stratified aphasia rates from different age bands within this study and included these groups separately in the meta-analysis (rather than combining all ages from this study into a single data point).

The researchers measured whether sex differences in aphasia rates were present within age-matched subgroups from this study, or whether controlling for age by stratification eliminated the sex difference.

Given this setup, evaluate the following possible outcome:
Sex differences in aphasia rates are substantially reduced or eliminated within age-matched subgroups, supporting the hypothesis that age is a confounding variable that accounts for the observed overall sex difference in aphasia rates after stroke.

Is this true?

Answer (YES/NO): YES